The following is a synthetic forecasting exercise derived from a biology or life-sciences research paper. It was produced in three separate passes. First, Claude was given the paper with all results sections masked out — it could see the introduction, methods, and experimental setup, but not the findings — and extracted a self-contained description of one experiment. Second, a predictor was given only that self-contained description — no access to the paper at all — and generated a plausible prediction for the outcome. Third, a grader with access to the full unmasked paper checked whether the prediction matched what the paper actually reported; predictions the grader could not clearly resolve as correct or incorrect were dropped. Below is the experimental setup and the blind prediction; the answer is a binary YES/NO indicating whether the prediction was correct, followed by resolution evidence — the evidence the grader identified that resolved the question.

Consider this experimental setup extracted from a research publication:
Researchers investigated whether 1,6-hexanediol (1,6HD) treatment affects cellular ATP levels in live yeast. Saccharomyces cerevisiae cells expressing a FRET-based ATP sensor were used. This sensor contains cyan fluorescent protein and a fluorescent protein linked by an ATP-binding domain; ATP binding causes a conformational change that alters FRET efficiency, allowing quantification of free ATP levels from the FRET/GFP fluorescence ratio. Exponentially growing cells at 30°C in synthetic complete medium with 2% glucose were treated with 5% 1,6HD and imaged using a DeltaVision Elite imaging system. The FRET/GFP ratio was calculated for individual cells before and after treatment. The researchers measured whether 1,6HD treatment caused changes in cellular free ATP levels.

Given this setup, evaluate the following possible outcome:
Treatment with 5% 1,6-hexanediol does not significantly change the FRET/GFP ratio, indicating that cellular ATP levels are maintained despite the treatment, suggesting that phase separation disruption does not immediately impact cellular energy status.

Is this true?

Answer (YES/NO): YES